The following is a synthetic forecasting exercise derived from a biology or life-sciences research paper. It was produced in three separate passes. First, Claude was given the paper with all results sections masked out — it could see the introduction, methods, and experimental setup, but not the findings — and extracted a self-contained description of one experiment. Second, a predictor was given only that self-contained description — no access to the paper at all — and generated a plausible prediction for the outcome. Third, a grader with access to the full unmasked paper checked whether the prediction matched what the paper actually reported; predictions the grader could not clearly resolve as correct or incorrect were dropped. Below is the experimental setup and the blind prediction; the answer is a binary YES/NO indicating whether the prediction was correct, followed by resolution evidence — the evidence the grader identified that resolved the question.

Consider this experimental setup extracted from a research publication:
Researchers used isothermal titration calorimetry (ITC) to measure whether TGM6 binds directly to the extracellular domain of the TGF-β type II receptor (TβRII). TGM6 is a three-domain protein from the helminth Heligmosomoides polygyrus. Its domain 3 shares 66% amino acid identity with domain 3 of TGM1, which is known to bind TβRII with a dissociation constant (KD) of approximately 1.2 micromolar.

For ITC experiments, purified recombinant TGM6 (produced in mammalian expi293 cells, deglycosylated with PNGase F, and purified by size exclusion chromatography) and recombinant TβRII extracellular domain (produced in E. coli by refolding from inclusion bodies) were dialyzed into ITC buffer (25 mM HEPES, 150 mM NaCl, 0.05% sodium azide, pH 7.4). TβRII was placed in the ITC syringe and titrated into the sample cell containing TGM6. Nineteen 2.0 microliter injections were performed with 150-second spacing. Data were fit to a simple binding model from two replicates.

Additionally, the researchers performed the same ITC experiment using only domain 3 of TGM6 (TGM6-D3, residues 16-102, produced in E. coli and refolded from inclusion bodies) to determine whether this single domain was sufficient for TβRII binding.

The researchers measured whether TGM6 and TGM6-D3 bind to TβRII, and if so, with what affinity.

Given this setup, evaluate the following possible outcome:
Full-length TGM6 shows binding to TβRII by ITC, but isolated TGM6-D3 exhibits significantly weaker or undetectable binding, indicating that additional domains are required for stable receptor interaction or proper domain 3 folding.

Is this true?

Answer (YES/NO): NO